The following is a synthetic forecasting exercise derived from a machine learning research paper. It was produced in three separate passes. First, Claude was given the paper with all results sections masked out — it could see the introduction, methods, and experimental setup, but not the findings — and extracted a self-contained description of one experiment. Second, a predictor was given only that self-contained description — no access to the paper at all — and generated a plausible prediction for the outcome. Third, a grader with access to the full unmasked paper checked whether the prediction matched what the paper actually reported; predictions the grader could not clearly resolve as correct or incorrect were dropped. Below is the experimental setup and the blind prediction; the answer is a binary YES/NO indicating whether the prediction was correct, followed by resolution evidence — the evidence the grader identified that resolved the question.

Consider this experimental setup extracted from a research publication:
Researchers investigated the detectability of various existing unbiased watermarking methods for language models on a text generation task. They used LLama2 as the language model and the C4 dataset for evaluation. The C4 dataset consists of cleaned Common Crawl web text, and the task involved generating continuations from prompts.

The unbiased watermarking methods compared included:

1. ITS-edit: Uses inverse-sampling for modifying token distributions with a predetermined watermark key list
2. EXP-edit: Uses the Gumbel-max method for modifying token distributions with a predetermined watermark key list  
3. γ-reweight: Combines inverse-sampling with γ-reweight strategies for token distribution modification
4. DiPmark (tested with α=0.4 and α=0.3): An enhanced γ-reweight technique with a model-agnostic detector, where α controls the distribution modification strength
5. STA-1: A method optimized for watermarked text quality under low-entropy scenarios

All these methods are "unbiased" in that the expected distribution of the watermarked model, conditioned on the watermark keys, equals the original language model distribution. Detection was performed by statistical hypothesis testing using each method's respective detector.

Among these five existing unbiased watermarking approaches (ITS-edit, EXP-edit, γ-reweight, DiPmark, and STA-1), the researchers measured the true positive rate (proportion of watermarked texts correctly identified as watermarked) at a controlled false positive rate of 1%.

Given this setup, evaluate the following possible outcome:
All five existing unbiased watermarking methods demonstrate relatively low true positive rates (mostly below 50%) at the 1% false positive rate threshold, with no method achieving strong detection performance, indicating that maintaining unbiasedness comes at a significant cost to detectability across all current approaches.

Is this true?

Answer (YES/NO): NO